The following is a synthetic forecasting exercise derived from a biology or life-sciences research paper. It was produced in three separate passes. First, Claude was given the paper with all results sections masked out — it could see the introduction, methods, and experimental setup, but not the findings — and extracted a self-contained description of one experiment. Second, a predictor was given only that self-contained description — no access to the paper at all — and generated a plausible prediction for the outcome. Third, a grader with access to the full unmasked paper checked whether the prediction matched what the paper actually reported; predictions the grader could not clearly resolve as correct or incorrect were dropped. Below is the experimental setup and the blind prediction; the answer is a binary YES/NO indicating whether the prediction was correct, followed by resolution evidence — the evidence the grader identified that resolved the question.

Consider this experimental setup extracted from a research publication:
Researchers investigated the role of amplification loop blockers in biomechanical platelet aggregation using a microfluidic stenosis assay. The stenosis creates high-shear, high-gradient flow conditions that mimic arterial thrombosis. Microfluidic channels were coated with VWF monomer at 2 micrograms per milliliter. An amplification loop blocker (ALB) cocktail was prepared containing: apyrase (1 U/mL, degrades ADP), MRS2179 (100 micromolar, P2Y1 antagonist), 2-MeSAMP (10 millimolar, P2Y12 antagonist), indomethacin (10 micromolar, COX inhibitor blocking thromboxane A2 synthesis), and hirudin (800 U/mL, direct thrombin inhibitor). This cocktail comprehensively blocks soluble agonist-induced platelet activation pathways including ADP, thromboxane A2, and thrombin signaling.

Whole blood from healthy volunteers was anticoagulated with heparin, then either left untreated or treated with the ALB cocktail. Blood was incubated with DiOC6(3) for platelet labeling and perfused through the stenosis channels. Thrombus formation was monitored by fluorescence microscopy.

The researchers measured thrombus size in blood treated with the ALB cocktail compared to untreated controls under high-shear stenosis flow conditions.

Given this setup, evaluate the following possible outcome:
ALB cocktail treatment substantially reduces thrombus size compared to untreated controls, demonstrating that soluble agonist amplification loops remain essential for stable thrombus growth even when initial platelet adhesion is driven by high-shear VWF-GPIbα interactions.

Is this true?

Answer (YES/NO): NO